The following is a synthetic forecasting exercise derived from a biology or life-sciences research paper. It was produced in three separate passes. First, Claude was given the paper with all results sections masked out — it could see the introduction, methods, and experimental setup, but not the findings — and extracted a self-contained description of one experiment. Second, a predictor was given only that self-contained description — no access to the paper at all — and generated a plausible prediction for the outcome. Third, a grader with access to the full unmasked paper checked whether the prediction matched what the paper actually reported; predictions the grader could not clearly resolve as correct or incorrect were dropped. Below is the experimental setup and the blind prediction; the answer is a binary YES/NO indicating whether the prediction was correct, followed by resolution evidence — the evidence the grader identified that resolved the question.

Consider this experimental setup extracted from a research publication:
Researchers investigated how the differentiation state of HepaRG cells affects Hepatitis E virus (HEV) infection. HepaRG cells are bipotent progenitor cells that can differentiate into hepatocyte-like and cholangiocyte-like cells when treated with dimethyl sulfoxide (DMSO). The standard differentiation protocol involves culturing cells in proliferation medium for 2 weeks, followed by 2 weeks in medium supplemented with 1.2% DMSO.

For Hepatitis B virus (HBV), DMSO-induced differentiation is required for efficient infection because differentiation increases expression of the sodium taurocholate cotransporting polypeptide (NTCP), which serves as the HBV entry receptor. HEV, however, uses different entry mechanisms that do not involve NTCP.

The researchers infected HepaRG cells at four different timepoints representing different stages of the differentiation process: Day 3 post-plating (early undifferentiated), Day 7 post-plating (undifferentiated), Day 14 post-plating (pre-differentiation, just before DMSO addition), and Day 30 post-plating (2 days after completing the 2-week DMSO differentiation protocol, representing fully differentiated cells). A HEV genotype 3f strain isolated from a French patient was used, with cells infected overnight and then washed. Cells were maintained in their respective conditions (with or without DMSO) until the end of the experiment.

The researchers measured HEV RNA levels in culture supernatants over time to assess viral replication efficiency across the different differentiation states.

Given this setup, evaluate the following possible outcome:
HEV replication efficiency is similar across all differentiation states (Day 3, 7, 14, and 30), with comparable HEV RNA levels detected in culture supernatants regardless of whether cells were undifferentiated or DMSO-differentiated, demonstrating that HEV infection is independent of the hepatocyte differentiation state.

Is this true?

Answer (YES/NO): NO